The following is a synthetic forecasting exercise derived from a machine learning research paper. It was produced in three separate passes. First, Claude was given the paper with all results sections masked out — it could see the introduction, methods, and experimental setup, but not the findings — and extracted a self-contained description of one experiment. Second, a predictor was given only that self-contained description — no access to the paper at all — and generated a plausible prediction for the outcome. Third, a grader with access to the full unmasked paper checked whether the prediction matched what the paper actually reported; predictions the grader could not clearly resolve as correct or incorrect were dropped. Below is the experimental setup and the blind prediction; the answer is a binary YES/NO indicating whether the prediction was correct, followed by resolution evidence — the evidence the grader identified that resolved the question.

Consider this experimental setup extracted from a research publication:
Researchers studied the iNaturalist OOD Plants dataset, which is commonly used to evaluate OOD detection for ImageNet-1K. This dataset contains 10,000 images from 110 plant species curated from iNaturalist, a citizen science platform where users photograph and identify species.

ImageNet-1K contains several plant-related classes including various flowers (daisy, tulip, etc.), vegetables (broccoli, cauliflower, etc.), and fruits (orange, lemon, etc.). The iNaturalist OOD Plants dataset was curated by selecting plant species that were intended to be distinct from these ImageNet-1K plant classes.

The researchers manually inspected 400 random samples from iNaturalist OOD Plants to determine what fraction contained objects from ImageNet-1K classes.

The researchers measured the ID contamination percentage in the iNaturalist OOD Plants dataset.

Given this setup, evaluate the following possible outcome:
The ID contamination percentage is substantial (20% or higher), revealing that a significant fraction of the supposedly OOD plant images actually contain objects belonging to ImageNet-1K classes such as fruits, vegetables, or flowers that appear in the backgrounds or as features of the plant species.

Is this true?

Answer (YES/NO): NO